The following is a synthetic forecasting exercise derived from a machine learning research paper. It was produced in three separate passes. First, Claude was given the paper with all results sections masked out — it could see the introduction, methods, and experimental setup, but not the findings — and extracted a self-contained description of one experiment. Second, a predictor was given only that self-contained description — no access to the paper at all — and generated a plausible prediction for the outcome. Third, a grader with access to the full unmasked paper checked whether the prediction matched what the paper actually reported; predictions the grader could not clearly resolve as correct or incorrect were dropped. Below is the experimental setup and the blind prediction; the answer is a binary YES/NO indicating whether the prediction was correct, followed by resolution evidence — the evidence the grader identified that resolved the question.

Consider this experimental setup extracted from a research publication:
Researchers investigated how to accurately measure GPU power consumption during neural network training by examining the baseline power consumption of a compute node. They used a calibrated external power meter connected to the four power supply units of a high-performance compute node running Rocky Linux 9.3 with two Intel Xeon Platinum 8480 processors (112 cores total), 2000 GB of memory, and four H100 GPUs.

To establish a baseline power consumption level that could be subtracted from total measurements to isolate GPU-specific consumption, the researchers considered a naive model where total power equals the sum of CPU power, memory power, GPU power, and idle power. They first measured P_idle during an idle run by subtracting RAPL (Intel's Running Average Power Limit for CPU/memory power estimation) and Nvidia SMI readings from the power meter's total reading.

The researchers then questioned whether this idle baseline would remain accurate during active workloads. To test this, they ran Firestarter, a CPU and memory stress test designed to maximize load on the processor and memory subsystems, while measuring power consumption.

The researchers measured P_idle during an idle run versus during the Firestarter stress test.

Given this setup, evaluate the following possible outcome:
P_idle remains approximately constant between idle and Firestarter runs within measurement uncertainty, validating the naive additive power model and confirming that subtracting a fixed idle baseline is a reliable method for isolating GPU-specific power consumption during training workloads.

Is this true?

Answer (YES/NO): NO